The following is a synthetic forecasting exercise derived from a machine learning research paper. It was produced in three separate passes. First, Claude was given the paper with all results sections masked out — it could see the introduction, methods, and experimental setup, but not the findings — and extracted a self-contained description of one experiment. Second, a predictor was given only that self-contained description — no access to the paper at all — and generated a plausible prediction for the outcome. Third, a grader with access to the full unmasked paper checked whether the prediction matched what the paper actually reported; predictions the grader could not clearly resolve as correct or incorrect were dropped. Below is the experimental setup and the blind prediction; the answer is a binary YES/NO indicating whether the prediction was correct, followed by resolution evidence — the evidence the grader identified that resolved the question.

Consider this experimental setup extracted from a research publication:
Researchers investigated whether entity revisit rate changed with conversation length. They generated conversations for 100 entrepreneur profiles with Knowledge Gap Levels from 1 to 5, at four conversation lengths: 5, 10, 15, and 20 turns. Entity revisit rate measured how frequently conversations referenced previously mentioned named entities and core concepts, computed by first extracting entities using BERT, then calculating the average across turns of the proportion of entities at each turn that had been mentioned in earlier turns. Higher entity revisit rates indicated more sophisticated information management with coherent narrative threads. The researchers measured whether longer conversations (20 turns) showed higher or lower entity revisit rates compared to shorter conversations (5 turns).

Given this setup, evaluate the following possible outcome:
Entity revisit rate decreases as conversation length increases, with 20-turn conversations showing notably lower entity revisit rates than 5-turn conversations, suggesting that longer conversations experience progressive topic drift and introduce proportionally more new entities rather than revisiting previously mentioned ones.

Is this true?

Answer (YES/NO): NO